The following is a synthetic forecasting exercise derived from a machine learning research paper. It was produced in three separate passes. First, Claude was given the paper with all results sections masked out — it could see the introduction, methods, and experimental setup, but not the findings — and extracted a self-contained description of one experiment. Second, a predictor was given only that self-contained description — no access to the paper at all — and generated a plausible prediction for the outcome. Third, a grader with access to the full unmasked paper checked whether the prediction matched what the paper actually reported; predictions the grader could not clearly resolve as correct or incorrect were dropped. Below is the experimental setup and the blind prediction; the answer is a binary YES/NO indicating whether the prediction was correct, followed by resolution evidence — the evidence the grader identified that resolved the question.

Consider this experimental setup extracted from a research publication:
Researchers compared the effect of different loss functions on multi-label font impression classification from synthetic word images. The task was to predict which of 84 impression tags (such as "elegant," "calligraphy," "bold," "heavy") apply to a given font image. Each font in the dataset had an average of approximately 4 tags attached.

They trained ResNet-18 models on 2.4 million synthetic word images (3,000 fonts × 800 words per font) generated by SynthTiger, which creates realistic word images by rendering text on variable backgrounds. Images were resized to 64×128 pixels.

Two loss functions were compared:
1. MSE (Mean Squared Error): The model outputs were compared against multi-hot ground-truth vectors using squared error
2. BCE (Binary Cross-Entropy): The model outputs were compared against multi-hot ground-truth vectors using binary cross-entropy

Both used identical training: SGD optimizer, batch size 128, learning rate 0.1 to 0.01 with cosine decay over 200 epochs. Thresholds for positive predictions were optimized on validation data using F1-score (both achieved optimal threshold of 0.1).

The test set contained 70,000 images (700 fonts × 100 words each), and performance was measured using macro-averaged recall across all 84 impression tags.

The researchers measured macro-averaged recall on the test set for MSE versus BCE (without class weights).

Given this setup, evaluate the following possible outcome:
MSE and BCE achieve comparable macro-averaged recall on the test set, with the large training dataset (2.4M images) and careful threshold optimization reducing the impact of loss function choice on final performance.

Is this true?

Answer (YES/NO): NO